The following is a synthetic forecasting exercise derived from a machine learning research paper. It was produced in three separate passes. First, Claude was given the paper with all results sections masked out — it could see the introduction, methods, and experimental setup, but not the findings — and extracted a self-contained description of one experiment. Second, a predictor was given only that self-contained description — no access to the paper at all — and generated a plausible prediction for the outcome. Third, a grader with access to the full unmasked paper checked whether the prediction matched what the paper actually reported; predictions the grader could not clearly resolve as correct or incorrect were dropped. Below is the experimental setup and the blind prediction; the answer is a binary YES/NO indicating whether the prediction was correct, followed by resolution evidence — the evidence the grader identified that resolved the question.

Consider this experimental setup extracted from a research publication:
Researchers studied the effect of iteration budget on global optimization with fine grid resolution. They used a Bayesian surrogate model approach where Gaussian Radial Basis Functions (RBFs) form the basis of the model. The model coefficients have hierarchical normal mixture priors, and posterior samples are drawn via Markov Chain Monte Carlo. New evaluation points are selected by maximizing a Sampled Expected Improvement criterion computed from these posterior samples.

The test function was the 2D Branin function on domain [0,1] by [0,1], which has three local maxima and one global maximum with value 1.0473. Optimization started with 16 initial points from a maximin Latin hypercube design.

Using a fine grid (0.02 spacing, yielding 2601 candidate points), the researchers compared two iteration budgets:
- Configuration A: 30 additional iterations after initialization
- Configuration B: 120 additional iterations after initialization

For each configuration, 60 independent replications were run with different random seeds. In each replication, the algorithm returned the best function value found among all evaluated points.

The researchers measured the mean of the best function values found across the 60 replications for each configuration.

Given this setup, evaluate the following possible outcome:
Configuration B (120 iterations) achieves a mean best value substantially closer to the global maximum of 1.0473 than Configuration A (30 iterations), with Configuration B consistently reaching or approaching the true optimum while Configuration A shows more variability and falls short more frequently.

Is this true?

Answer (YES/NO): NO